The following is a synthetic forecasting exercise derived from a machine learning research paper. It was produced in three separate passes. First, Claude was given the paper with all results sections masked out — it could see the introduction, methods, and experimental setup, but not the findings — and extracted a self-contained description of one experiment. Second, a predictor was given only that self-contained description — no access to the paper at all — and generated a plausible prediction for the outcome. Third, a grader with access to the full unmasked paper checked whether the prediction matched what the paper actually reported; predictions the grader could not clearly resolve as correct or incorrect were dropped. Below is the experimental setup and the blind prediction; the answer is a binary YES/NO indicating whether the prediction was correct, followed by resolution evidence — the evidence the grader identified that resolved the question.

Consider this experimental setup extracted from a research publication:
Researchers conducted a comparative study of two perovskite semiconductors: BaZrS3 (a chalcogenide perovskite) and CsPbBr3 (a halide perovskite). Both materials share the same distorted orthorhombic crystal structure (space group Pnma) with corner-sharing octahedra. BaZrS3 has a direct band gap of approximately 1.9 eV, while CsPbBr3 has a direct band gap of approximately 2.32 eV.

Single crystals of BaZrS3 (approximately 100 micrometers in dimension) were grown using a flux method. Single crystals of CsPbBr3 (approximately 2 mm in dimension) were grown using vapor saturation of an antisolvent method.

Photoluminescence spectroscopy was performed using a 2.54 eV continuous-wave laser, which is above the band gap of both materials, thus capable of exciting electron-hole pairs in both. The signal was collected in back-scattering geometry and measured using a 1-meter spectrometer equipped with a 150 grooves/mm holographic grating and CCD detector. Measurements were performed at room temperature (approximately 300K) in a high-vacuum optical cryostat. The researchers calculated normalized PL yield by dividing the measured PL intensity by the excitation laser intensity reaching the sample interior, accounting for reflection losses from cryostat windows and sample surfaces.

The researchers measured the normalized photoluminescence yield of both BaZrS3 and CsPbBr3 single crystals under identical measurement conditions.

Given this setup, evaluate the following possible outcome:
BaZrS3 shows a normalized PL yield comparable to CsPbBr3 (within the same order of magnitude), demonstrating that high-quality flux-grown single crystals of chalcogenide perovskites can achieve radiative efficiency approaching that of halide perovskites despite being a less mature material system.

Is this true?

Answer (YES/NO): NO